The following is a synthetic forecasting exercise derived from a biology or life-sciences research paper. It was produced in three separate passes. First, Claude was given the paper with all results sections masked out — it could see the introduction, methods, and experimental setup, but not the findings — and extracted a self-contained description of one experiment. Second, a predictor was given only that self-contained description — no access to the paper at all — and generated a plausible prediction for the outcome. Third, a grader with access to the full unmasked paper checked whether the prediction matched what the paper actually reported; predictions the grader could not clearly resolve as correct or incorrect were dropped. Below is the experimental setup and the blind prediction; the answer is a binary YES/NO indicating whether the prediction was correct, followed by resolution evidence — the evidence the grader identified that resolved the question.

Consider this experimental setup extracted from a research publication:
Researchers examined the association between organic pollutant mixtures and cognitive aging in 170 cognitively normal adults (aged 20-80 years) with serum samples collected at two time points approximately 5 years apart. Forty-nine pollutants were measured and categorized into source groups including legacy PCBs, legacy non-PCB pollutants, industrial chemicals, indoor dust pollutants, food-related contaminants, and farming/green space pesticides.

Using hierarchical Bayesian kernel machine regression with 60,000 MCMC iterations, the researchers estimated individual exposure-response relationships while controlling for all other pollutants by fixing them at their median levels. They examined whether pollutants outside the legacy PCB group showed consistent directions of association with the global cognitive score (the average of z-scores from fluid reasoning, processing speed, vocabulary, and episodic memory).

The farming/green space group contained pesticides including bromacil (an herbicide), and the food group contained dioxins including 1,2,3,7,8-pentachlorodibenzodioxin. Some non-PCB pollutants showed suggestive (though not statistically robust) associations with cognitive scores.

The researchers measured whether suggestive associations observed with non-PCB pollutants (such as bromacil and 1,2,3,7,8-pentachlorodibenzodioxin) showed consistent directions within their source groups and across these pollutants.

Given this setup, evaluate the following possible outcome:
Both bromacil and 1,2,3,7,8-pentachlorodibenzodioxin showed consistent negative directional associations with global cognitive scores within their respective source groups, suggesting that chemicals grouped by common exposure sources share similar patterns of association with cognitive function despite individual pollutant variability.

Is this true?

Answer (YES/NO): NO